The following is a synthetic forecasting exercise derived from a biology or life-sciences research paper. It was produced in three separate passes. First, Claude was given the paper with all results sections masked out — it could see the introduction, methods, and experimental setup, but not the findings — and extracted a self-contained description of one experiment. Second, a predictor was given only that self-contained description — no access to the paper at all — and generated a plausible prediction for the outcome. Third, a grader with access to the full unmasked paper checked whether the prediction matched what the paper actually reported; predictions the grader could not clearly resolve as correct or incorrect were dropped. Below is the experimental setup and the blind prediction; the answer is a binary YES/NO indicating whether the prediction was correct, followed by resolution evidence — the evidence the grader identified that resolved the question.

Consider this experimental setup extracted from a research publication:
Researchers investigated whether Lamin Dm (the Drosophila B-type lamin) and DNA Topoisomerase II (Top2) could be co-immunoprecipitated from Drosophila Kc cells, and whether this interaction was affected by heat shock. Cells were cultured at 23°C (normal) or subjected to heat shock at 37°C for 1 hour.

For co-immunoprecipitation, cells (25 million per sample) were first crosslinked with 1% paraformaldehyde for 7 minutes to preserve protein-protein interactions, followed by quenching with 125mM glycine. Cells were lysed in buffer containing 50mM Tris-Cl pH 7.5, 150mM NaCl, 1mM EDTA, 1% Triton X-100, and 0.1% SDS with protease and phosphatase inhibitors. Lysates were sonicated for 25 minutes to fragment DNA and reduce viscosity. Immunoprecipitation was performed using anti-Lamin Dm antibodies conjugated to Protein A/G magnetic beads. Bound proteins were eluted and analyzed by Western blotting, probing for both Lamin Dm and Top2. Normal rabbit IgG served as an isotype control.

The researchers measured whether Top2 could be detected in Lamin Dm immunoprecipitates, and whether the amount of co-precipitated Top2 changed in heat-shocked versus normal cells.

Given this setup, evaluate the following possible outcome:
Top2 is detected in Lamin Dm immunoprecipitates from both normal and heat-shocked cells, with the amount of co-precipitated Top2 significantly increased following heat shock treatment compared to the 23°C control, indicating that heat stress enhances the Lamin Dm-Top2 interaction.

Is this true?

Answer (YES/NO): YES